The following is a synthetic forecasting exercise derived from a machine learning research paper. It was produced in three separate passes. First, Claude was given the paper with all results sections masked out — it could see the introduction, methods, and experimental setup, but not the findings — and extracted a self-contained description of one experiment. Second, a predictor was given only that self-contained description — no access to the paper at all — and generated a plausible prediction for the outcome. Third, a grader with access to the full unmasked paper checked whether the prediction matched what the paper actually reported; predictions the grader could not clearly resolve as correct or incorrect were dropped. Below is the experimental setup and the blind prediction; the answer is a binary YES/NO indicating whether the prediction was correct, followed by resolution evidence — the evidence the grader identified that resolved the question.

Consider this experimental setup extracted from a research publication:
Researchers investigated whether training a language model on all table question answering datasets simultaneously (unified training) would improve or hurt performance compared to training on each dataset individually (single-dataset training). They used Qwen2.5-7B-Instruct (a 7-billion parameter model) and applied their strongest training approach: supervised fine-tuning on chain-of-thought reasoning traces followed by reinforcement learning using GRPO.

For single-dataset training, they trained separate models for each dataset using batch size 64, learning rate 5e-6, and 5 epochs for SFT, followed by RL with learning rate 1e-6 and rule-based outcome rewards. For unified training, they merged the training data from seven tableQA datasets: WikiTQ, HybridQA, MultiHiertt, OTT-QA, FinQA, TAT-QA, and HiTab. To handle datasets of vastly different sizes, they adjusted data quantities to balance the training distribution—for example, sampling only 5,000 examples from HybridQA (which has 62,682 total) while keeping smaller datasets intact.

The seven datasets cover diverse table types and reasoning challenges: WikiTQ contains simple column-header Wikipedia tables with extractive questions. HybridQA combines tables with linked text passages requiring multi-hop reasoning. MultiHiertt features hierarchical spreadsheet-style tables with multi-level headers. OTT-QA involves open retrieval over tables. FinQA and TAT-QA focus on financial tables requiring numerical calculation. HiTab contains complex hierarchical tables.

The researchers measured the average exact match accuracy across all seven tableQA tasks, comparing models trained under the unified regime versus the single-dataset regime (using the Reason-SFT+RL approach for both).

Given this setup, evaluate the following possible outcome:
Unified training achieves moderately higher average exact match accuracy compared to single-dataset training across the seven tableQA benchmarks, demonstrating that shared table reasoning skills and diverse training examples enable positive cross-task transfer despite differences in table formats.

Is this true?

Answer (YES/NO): NO